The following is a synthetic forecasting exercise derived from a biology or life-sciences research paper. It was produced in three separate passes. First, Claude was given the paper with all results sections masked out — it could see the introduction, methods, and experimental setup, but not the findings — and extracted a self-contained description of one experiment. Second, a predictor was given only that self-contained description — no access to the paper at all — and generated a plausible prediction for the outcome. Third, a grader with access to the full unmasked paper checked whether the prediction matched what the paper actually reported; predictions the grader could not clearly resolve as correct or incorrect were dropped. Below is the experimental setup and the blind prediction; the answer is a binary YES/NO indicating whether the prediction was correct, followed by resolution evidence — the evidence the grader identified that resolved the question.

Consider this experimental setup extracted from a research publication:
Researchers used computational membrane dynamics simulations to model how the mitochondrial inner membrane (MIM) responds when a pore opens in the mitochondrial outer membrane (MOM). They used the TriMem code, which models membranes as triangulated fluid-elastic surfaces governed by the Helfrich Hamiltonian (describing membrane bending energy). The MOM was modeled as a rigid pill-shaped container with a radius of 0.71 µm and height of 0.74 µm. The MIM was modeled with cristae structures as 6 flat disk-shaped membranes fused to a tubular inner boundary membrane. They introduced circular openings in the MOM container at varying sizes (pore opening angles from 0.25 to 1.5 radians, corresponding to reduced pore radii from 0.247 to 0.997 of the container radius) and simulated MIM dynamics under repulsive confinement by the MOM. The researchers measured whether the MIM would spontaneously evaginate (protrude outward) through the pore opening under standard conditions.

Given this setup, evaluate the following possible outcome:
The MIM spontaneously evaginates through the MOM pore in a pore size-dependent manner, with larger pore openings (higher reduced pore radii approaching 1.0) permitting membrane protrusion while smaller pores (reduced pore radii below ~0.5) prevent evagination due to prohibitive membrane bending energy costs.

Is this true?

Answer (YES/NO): YES